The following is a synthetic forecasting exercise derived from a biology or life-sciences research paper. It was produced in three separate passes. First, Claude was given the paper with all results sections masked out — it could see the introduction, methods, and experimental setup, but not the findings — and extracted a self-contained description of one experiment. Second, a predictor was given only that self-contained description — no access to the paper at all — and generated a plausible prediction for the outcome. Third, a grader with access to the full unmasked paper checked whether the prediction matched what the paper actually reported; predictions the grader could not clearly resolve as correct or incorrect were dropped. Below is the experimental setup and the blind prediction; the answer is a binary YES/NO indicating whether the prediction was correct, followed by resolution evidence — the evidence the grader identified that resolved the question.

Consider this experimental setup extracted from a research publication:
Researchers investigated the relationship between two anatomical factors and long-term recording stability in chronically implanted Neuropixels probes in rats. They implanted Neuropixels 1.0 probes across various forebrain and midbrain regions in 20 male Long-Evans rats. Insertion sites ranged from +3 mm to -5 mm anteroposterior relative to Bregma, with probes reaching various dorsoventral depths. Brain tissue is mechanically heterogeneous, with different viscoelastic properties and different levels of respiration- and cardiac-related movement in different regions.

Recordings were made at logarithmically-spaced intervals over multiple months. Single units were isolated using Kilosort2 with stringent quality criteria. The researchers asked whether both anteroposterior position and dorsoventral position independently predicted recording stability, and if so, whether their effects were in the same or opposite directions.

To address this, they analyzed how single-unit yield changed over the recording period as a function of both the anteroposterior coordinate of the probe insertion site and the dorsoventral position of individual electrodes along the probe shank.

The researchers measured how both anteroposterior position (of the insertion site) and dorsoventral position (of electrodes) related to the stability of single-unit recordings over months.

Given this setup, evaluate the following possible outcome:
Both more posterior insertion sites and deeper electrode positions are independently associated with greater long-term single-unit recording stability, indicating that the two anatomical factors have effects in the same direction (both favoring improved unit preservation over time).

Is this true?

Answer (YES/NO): NO